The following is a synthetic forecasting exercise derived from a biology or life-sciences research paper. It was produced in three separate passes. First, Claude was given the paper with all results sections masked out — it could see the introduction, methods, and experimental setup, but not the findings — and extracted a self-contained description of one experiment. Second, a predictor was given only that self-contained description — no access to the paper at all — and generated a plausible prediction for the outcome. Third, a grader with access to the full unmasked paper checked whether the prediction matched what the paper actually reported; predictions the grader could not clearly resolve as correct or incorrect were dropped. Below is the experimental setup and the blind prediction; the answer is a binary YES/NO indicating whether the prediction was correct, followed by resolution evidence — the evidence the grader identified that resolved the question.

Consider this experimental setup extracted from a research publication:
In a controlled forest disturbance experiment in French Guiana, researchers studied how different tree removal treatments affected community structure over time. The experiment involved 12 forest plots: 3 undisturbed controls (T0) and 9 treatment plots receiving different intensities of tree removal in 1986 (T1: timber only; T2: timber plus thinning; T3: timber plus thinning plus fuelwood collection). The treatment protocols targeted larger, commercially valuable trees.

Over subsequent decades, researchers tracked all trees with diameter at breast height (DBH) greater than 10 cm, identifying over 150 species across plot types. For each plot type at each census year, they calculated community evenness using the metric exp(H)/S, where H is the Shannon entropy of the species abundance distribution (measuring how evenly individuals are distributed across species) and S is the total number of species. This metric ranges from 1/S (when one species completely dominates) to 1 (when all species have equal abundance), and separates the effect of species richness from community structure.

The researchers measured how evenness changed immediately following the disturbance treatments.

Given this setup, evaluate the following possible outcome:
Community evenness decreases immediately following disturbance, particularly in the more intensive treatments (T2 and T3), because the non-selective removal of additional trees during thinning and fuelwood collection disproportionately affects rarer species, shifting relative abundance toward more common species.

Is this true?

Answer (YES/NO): NO